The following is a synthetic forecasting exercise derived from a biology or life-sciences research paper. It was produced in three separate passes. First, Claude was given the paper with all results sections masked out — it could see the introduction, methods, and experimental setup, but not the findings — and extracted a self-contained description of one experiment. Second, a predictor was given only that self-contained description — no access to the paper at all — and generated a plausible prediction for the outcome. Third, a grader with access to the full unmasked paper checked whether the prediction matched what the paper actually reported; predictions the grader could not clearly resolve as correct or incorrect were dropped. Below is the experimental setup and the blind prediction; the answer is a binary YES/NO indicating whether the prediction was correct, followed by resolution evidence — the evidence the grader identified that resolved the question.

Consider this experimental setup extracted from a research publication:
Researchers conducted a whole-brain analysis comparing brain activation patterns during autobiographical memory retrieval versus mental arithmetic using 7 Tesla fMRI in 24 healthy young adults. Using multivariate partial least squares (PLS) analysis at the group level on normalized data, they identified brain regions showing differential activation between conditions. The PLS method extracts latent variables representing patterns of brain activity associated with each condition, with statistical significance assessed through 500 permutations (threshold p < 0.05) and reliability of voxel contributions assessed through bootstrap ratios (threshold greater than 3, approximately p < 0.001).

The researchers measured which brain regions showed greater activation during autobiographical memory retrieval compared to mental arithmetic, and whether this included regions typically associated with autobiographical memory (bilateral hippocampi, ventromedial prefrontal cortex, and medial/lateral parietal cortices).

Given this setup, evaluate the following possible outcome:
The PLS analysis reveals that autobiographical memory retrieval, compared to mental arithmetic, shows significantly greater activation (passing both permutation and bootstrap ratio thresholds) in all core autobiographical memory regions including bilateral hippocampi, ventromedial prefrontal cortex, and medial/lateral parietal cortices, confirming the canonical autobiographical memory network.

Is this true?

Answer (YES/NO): YES